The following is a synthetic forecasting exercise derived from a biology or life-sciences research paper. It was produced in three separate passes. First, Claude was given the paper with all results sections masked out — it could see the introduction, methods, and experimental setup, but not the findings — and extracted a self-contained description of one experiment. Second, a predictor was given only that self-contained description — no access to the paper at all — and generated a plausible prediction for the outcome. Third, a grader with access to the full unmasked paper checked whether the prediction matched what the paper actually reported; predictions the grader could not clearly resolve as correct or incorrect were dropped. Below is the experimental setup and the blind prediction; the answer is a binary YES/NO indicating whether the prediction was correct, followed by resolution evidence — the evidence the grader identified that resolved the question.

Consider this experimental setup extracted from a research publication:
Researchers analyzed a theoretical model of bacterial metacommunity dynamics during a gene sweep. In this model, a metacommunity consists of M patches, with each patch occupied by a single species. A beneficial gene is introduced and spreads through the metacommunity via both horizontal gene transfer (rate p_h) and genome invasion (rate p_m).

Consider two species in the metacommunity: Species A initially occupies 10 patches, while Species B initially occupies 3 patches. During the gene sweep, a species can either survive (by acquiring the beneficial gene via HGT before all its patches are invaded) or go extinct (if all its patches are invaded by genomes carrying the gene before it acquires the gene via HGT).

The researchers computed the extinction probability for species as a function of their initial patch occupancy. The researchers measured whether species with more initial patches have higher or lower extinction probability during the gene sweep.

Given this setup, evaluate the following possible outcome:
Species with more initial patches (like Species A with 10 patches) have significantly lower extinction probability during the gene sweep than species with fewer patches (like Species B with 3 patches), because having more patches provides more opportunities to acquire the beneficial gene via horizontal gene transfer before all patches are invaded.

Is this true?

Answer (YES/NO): YES